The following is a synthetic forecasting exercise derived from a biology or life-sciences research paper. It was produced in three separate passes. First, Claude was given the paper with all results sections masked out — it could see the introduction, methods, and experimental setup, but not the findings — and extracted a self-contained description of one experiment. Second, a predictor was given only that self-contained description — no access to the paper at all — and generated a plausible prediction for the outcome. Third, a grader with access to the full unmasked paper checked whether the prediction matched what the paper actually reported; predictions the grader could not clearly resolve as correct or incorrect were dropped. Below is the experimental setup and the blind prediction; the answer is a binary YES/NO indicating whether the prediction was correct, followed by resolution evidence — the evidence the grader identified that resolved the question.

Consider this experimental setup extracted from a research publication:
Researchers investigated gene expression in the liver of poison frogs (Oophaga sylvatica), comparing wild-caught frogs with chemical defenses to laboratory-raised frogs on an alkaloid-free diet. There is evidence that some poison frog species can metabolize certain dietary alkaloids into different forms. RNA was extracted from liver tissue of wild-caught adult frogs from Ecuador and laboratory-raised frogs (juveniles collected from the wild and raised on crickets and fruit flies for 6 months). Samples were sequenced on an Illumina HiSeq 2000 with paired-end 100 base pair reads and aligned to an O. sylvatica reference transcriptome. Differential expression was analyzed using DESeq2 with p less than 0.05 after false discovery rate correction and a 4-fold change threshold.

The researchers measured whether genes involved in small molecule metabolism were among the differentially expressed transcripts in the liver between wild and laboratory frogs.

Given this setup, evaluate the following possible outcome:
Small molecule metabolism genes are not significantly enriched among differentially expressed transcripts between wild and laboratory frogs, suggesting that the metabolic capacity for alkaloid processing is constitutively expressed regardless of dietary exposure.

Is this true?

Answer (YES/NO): NO